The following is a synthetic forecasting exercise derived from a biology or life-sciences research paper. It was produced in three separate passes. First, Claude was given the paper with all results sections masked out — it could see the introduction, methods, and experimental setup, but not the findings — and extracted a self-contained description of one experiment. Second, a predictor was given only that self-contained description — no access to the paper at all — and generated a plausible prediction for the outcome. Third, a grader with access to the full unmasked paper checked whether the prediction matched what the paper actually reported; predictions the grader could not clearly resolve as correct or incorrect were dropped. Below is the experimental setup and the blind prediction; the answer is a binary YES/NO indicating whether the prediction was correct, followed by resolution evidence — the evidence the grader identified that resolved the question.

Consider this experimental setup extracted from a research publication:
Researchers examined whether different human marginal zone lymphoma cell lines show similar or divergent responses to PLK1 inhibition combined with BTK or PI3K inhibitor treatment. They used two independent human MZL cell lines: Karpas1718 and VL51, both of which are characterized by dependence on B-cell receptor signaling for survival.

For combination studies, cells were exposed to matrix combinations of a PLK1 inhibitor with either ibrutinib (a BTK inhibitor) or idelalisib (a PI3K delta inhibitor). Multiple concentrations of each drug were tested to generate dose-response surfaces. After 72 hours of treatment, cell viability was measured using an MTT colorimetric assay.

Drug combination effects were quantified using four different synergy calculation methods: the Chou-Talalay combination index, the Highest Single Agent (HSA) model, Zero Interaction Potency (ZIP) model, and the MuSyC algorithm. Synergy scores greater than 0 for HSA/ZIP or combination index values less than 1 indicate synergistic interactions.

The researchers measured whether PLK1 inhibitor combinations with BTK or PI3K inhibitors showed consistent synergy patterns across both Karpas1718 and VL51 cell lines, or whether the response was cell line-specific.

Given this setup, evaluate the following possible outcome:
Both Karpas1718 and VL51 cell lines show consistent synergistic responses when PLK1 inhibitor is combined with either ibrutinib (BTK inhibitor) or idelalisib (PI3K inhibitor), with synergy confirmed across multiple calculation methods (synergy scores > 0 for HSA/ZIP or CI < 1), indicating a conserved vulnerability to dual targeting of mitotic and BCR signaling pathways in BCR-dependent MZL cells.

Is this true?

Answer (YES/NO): NO